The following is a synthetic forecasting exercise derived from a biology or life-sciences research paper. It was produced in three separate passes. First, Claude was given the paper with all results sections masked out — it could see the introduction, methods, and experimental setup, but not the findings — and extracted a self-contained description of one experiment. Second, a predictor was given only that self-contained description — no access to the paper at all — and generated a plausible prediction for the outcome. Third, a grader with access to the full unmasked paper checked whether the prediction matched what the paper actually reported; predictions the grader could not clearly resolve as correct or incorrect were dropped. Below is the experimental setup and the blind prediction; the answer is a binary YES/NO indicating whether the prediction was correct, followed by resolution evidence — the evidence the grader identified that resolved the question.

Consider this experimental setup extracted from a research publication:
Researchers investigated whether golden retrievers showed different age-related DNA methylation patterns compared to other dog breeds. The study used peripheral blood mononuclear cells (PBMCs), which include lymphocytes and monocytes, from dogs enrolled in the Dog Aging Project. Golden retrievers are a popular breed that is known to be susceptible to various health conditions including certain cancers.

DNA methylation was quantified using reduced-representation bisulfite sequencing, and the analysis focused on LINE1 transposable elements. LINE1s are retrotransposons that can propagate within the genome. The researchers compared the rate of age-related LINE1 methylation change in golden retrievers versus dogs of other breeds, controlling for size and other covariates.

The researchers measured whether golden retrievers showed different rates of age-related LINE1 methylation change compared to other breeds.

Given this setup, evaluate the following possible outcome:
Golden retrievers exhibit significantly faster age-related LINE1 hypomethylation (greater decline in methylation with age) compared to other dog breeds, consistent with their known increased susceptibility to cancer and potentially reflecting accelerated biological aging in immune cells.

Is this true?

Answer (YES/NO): NO